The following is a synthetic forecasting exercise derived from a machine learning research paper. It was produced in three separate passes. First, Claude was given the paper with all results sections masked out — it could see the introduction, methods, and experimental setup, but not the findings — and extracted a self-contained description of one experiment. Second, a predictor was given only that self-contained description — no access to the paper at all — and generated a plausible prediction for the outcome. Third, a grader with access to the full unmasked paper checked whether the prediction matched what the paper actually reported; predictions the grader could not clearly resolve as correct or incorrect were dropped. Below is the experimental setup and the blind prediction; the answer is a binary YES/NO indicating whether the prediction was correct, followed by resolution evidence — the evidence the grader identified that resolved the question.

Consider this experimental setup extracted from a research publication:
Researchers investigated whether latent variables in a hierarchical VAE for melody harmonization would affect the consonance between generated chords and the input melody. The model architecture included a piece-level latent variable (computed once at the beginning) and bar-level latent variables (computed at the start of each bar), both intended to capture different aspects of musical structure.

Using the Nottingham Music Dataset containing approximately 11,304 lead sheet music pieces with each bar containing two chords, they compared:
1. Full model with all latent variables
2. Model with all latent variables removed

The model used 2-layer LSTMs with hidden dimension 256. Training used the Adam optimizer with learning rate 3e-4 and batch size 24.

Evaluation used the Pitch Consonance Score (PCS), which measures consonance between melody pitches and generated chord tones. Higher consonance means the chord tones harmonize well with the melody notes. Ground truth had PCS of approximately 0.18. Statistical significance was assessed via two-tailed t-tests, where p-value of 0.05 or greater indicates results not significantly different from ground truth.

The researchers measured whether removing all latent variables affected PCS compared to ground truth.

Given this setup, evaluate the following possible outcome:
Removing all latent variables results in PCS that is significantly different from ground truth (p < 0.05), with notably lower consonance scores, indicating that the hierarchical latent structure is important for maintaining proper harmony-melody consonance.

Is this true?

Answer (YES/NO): NO